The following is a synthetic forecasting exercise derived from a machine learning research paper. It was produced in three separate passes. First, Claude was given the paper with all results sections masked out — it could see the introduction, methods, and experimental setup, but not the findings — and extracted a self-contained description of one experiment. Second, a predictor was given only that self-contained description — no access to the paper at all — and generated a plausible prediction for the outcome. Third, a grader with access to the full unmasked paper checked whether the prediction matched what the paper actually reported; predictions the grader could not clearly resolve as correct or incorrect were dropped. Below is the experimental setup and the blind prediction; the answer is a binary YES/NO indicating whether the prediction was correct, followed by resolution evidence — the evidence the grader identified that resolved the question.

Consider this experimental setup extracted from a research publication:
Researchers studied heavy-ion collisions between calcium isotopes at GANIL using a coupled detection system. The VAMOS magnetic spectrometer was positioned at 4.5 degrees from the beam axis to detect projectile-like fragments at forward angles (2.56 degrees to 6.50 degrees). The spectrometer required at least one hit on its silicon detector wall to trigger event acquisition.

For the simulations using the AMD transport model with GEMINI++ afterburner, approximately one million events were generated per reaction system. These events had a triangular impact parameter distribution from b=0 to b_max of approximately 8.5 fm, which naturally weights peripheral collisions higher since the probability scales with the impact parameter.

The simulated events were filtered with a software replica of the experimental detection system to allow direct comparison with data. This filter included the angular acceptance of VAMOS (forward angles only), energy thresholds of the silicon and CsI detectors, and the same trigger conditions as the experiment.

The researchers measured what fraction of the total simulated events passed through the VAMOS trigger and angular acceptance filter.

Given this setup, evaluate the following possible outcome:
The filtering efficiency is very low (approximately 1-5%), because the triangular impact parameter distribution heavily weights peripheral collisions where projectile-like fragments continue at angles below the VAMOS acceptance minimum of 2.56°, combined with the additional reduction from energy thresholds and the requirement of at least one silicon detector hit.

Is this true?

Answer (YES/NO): NO